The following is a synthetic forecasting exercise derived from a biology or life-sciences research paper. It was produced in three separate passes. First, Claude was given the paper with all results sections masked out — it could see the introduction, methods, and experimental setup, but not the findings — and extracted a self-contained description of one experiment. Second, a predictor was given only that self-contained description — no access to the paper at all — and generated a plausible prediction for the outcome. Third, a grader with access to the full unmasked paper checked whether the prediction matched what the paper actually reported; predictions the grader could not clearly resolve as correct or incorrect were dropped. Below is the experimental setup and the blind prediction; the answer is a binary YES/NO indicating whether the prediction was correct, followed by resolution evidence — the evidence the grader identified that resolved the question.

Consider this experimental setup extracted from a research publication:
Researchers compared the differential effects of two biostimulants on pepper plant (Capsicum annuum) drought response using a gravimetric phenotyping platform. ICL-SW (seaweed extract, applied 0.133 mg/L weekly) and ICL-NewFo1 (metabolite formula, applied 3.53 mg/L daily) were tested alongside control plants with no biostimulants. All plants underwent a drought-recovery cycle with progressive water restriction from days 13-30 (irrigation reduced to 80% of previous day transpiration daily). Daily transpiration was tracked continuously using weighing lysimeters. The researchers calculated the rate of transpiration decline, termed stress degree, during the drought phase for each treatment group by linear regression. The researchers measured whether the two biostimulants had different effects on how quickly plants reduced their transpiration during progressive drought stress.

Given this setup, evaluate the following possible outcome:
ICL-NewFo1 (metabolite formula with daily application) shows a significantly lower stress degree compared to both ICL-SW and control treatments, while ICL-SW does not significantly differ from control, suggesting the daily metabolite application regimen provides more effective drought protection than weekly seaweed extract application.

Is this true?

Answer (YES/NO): NO